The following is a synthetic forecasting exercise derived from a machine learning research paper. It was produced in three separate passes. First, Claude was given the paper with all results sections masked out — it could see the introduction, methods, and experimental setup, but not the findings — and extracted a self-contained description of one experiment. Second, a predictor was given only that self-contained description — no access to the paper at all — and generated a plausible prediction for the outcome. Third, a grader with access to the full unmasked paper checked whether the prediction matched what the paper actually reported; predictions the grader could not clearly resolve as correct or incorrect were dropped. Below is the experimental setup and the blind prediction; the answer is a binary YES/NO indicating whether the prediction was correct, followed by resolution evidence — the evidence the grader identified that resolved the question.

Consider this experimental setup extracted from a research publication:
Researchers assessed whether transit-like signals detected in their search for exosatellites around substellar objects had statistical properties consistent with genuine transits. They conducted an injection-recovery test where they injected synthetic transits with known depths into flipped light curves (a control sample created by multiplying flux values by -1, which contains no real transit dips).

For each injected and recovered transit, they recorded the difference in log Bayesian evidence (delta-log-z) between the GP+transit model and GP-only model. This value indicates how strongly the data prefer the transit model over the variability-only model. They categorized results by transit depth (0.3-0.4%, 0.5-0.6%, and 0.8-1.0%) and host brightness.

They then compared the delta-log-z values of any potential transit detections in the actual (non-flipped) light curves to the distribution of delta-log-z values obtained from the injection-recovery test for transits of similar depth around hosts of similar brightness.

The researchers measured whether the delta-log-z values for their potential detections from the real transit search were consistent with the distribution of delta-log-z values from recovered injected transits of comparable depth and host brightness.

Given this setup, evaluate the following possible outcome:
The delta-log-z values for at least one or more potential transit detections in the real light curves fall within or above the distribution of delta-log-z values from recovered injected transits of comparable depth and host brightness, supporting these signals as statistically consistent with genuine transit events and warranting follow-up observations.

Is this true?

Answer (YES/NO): YES